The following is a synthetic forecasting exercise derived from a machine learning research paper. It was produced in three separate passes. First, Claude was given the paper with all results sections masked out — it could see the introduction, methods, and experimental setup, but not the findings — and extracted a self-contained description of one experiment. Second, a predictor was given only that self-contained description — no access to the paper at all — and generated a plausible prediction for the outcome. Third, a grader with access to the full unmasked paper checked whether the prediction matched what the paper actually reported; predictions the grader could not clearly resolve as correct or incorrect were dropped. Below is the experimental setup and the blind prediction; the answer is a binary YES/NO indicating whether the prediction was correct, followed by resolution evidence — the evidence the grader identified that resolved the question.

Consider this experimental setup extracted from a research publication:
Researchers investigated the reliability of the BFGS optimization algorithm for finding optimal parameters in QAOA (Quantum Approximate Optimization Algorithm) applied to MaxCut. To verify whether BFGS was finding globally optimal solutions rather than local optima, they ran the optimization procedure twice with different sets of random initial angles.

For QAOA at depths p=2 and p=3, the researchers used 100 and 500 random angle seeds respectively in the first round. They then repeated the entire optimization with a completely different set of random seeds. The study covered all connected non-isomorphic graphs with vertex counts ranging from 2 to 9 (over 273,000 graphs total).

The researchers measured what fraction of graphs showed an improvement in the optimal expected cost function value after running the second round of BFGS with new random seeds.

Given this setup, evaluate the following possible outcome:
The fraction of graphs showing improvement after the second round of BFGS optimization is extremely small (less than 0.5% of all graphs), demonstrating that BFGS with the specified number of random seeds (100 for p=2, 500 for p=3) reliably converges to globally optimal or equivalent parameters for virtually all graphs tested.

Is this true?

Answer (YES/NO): NO